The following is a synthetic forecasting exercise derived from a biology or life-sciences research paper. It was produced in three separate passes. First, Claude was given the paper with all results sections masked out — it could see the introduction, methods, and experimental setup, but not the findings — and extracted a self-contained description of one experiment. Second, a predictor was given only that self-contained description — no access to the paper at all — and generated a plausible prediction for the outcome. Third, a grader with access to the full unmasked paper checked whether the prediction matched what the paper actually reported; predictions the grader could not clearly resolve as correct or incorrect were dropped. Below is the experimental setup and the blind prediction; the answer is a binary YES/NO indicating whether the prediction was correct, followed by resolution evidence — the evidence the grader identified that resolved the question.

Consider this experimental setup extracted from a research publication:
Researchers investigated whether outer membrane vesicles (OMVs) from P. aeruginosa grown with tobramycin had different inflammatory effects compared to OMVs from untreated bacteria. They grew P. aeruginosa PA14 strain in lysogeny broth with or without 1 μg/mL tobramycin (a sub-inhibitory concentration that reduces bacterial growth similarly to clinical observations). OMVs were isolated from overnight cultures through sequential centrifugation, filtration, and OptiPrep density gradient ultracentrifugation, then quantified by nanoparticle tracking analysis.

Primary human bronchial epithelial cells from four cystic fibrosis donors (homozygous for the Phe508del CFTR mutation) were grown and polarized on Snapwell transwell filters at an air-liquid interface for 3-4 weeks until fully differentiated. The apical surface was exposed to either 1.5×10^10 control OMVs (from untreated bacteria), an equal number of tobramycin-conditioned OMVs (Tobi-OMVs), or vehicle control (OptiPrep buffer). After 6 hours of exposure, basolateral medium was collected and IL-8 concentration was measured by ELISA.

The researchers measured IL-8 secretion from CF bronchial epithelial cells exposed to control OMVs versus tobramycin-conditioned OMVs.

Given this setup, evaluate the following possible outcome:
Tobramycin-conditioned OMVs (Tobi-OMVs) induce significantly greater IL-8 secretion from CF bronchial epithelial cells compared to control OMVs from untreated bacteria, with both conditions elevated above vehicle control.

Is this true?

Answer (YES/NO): NO